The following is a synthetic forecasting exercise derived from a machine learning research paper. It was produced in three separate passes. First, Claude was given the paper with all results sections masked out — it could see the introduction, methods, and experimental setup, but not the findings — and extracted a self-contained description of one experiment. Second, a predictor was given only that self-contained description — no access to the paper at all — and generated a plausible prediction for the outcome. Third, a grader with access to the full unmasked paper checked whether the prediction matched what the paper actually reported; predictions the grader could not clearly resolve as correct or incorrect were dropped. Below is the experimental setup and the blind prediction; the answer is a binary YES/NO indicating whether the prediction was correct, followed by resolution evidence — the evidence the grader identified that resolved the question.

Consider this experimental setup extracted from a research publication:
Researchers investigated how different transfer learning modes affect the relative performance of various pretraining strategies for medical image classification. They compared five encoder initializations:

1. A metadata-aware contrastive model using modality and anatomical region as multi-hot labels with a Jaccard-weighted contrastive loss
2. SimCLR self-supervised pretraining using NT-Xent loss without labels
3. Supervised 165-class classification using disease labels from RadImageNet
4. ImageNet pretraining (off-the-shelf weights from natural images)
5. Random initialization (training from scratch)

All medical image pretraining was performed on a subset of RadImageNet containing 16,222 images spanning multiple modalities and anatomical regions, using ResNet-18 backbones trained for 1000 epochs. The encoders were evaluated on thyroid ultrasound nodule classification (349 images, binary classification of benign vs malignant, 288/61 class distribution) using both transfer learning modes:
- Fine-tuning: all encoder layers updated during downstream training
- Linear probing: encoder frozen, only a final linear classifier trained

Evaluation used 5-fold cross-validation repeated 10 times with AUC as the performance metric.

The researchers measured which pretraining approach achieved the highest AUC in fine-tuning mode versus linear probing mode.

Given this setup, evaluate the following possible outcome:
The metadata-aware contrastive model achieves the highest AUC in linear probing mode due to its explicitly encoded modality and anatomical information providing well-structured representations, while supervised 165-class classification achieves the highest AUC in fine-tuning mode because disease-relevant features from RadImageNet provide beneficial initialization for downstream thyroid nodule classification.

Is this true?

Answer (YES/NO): NO